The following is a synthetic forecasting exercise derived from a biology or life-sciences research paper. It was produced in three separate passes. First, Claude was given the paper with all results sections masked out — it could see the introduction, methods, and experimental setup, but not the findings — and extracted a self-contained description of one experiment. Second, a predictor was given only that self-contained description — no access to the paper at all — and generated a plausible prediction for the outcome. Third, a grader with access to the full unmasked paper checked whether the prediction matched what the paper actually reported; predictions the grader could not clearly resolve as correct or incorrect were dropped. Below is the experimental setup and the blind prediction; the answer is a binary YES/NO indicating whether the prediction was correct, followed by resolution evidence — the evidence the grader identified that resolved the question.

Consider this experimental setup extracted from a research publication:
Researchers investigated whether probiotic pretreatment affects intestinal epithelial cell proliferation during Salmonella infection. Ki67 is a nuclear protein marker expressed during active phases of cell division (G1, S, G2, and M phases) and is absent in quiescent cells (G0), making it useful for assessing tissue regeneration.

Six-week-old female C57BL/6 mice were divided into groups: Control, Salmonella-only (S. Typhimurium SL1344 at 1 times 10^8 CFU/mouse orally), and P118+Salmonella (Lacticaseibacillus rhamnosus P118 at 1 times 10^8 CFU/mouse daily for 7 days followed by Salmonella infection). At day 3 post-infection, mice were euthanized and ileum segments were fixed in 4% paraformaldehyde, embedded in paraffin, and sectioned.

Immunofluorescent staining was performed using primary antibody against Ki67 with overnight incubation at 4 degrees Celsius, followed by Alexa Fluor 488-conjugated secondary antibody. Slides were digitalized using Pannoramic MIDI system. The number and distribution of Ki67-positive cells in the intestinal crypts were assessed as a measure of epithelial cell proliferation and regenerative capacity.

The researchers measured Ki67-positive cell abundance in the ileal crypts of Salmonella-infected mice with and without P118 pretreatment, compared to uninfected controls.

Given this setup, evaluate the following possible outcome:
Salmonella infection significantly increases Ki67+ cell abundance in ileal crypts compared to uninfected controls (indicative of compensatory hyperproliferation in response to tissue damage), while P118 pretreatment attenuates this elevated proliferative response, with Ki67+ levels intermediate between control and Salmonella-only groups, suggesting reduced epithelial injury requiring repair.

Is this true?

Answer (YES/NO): NO